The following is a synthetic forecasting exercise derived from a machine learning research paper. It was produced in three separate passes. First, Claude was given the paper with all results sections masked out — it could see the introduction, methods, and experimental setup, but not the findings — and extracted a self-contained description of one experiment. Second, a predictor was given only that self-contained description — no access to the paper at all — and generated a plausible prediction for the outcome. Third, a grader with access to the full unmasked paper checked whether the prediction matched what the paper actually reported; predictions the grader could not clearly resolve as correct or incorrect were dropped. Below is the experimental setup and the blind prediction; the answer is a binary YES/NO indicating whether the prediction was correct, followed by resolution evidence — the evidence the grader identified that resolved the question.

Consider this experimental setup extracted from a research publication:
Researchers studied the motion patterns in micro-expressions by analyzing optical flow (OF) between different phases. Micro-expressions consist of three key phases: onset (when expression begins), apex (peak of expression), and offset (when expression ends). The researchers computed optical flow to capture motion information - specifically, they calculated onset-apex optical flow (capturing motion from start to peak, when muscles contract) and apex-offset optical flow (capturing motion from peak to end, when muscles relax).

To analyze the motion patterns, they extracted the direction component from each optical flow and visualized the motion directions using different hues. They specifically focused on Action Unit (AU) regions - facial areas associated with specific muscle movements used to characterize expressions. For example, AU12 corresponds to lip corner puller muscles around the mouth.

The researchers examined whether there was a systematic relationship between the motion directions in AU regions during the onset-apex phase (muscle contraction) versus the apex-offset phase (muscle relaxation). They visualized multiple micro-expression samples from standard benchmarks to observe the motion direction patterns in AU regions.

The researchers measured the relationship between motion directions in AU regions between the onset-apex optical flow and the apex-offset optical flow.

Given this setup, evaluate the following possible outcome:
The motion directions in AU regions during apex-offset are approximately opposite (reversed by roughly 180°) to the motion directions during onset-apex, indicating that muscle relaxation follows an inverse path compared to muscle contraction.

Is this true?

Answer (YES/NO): YES